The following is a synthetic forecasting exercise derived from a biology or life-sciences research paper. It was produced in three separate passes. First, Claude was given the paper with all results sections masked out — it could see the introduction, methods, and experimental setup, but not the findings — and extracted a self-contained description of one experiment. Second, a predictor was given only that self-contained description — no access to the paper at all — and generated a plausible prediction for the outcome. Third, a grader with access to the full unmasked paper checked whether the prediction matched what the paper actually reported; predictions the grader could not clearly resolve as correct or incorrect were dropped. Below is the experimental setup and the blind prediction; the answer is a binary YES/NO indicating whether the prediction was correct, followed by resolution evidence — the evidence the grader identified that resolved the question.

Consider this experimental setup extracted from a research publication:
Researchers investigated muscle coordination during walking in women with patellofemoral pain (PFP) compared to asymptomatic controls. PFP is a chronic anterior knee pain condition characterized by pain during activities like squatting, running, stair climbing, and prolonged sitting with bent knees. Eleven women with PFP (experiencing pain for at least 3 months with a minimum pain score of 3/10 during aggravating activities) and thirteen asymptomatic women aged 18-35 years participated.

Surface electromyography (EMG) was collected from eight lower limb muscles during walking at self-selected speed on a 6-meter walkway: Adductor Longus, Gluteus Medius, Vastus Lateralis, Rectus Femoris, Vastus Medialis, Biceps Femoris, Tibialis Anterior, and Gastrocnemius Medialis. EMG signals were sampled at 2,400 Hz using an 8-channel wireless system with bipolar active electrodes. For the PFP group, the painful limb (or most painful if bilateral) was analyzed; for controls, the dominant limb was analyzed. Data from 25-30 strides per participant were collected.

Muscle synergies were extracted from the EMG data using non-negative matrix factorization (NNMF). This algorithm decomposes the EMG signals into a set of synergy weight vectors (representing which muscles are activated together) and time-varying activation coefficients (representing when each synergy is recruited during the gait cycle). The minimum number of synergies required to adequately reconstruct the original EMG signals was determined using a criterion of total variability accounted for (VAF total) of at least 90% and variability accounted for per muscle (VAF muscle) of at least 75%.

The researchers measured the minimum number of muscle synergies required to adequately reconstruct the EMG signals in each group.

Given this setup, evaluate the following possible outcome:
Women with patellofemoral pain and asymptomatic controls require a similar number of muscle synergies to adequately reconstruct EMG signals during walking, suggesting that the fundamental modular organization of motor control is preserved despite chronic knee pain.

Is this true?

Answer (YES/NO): NO